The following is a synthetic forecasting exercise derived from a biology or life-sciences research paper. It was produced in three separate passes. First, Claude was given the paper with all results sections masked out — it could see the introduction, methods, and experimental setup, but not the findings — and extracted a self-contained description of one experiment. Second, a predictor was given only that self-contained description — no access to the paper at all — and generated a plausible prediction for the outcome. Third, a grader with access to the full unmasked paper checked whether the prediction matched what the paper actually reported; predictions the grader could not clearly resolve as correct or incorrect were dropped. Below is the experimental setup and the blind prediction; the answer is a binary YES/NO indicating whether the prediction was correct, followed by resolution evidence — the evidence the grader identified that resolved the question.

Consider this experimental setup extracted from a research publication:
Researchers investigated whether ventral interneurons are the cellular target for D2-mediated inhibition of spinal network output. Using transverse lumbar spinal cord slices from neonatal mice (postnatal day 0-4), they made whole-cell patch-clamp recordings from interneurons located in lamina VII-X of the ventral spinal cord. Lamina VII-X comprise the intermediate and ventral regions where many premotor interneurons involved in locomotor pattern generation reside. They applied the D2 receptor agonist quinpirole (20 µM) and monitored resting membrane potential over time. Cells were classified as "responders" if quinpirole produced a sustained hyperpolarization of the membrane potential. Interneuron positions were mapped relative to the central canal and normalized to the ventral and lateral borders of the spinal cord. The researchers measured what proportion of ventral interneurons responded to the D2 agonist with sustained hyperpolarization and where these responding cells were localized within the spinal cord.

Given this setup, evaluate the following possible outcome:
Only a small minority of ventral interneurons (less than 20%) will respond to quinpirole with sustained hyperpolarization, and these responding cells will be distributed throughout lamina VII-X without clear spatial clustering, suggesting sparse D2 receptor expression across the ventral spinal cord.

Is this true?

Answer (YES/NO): NO